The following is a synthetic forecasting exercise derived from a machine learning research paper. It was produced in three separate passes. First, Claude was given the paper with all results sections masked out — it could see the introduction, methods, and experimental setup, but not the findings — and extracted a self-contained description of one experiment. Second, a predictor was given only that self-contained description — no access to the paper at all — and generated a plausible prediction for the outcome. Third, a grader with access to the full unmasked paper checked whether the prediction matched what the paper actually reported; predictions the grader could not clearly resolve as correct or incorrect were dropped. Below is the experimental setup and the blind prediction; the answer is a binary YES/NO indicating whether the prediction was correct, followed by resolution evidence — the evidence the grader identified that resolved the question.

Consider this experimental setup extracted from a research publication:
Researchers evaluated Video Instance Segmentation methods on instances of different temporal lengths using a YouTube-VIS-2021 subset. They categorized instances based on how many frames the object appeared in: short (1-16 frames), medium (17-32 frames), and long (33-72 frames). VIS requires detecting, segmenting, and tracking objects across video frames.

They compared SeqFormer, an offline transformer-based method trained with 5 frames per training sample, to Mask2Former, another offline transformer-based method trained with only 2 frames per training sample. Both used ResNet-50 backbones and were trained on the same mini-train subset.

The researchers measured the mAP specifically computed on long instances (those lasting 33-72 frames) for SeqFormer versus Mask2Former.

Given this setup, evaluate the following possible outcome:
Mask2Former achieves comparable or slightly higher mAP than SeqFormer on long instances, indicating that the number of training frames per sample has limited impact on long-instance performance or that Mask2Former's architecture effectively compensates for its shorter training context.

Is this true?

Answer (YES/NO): NO